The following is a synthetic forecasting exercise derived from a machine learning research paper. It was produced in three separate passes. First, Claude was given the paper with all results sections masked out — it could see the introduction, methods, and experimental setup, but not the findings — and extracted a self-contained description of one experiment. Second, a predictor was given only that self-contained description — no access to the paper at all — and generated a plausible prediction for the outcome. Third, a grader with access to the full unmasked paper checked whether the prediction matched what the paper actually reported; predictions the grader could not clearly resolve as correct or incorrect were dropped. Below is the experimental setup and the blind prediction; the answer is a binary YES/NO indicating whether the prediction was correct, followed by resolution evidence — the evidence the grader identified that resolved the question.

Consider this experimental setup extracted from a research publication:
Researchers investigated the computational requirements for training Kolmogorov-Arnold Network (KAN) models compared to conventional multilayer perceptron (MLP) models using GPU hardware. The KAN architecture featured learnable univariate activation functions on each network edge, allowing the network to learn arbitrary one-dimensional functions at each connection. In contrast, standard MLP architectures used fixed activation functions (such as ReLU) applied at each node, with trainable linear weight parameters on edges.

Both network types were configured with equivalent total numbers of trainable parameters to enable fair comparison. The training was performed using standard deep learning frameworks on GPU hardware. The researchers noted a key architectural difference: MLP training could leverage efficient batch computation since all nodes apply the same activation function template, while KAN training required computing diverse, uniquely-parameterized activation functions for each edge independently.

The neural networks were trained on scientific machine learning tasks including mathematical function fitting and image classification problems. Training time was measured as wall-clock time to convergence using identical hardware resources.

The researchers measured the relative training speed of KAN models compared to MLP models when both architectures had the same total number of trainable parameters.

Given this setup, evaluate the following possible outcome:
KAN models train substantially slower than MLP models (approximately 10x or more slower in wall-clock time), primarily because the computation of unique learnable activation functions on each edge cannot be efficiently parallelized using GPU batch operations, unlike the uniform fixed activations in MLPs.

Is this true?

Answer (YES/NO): NO